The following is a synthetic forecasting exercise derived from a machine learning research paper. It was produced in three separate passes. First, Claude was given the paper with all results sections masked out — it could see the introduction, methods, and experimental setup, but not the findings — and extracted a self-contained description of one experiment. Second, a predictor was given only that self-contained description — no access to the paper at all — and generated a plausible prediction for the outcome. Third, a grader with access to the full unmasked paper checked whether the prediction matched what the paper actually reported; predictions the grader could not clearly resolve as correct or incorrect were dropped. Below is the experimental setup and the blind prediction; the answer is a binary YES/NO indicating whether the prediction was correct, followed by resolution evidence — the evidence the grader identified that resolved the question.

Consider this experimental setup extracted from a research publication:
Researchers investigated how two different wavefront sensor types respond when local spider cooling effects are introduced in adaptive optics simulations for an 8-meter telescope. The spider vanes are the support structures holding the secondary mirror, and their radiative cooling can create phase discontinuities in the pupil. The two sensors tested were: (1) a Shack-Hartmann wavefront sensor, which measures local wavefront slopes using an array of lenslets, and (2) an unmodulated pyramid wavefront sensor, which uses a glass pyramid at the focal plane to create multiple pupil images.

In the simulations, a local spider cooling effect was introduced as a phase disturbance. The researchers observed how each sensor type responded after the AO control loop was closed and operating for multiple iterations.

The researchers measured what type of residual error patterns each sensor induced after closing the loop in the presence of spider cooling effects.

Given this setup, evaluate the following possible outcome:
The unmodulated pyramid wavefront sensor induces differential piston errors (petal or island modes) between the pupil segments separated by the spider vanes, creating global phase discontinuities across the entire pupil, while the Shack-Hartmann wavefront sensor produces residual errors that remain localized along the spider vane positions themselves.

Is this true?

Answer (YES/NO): NO